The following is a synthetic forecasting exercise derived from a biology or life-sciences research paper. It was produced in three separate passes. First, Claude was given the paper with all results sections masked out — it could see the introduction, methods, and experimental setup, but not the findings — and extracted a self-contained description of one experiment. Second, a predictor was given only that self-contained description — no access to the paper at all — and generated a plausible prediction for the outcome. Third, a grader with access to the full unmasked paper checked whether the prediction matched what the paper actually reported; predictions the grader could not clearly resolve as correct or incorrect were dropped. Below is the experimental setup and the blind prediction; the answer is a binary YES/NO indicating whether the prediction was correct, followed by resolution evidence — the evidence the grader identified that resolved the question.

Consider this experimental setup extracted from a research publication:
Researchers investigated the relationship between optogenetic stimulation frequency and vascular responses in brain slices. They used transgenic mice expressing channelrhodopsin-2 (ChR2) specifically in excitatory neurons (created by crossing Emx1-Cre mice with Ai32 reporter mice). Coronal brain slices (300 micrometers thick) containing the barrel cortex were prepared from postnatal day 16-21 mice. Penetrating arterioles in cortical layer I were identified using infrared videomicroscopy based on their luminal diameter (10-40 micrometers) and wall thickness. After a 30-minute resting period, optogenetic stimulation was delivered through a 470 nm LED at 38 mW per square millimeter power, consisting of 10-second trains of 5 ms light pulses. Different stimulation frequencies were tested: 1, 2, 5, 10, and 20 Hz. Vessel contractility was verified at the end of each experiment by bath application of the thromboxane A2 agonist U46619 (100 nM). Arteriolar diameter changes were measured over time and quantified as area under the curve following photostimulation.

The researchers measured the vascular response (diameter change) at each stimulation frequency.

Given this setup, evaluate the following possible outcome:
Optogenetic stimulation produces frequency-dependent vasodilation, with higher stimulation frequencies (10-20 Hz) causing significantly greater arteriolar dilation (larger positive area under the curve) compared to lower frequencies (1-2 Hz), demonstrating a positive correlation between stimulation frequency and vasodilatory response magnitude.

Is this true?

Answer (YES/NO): NO